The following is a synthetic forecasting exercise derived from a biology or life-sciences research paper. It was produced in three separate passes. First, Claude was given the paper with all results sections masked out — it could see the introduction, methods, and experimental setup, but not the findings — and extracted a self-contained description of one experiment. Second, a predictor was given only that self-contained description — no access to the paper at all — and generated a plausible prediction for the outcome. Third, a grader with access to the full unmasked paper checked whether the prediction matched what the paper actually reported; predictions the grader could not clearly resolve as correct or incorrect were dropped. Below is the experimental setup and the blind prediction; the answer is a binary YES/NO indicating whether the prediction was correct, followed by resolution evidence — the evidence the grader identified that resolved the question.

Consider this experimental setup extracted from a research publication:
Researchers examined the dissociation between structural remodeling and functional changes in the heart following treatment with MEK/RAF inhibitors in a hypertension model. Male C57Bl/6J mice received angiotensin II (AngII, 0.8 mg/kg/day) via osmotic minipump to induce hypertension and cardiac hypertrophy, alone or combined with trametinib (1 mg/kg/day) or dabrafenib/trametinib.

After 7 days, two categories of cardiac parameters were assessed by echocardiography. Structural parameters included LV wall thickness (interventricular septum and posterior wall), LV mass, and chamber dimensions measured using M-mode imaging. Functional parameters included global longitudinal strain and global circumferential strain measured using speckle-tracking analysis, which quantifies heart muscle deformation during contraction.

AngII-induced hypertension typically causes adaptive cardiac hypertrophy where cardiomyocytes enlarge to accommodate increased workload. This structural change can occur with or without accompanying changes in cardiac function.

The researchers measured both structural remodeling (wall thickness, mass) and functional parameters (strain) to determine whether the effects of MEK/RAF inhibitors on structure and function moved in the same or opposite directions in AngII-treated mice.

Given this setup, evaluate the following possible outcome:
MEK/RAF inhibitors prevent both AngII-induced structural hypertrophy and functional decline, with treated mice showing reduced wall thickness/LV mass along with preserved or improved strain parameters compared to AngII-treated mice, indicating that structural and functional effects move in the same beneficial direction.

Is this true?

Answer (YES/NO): NO